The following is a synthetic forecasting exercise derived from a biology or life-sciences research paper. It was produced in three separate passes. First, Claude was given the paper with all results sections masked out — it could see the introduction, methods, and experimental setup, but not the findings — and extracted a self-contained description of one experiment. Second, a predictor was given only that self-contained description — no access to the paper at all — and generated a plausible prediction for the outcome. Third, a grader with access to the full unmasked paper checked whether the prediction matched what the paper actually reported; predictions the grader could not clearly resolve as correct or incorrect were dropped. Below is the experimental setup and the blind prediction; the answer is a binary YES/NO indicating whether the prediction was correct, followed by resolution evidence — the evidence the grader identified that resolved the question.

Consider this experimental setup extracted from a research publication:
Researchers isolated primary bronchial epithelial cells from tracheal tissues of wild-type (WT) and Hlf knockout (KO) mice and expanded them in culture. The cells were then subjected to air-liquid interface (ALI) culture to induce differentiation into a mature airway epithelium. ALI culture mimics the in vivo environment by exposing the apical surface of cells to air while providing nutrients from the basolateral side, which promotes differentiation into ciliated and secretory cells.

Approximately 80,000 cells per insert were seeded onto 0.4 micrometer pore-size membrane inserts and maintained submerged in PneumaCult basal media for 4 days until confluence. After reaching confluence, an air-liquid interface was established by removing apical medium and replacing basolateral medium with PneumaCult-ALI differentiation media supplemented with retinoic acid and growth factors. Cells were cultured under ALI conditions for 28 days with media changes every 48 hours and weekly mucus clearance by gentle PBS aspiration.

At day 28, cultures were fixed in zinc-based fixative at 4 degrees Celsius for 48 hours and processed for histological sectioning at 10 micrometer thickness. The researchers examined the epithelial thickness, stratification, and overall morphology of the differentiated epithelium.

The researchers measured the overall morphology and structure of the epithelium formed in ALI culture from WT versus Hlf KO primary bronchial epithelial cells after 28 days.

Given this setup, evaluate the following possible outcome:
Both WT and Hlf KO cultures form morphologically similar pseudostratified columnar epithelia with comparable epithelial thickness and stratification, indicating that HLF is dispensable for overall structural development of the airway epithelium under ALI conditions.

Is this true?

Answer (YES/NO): NO